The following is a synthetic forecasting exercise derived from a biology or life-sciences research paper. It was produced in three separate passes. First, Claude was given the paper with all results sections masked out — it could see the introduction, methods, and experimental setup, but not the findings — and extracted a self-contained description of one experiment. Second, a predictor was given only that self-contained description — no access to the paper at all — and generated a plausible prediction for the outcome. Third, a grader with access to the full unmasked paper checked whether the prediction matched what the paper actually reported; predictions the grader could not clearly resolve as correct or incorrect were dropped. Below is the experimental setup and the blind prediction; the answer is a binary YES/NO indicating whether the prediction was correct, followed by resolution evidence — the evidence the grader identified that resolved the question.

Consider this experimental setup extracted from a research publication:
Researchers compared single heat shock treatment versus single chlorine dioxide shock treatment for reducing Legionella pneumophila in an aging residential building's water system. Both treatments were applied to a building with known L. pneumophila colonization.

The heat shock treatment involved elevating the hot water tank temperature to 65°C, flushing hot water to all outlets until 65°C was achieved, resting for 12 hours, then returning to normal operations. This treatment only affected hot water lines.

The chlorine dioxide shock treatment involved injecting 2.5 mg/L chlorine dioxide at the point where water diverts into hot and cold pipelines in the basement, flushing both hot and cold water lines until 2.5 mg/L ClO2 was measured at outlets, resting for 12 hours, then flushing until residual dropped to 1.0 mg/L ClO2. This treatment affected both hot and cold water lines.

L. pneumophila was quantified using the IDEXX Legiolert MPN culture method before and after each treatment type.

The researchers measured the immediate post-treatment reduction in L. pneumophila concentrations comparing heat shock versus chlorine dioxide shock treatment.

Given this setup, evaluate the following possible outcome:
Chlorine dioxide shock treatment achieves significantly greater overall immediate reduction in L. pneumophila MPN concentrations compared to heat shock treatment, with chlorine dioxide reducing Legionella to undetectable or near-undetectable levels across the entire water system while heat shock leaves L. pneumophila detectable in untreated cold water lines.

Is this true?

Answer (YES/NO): NO